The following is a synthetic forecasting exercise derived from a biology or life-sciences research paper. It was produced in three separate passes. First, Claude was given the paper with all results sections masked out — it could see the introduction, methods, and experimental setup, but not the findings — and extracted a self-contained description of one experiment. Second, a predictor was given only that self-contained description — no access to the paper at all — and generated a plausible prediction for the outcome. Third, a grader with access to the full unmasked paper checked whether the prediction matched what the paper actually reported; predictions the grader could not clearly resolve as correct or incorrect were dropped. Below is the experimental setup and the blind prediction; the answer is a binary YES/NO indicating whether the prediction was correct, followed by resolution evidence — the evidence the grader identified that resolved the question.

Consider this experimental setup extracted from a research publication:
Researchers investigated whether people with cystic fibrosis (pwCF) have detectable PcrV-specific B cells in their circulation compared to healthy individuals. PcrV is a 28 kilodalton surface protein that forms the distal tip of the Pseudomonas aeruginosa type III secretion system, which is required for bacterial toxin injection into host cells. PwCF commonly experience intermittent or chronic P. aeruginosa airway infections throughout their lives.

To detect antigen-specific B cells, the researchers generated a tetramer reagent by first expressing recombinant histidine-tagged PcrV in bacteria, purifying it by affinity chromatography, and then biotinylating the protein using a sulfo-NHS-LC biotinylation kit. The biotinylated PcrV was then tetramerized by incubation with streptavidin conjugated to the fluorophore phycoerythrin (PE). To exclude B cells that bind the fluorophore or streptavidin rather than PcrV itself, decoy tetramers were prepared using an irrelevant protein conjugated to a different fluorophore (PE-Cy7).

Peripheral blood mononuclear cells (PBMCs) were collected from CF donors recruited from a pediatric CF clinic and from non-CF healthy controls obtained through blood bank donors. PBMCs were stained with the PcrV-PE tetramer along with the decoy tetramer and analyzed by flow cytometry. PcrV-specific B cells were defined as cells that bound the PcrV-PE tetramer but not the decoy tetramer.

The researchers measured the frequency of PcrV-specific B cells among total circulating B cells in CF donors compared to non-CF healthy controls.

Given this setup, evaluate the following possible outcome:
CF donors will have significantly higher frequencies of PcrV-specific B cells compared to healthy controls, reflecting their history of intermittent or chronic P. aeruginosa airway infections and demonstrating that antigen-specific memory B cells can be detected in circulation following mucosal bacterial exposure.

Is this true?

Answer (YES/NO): YES